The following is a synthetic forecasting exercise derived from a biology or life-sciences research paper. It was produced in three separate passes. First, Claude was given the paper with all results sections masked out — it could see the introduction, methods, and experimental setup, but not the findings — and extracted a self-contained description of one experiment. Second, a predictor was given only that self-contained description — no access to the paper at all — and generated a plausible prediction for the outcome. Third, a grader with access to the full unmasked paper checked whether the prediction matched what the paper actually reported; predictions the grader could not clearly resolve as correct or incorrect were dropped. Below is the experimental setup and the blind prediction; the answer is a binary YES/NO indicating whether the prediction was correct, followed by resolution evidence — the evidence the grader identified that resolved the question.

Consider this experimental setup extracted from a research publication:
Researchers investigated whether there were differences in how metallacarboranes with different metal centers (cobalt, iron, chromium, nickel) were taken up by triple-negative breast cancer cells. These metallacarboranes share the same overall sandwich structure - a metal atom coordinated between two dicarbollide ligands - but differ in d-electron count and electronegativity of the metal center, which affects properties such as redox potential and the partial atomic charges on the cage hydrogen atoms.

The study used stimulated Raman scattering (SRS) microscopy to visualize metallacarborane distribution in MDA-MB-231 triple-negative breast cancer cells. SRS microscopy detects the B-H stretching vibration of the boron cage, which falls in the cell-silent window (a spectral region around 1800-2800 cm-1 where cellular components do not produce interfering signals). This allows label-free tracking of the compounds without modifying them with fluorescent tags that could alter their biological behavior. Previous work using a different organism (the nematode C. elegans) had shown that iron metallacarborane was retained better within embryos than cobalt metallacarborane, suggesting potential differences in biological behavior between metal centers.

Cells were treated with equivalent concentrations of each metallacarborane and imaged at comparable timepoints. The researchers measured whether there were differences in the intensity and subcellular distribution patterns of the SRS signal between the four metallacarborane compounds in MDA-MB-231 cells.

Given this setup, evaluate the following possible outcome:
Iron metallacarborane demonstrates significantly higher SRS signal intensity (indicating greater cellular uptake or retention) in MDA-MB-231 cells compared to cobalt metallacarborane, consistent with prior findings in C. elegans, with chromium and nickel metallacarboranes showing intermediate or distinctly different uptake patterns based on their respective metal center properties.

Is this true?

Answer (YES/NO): YES